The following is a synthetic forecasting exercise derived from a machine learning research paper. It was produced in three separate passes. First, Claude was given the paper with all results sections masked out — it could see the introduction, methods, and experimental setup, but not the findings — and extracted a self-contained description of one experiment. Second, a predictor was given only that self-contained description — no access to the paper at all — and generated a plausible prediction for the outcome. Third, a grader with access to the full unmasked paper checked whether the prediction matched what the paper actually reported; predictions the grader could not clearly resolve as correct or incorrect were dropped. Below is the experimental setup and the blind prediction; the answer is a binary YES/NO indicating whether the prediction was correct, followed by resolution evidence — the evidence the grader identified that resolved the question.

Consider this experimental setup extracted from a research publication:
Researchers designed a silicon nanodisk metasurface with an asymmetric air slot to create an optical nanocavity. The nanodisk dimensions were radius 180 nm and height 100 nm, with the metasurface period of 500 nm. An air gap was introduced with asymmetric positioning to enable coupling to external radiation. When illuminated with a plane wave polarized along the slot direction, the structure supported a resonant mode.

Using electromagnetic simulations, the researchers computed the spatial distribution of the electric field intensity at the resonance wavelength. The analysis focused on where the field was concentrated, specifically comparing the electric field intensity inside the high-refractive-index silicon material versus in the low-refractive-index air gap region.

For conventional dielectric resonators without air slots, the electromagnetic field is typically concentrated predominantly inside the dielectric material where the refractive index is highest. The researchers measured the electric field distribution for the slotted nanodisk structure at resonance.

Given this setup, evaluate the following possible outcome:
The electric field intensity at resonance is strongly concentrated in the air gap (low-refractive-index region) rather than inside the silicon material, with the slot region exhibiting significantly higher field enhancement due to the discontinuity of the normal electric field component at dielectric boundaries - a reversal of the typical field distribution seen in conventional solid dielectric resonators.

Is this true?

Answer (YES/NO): YES